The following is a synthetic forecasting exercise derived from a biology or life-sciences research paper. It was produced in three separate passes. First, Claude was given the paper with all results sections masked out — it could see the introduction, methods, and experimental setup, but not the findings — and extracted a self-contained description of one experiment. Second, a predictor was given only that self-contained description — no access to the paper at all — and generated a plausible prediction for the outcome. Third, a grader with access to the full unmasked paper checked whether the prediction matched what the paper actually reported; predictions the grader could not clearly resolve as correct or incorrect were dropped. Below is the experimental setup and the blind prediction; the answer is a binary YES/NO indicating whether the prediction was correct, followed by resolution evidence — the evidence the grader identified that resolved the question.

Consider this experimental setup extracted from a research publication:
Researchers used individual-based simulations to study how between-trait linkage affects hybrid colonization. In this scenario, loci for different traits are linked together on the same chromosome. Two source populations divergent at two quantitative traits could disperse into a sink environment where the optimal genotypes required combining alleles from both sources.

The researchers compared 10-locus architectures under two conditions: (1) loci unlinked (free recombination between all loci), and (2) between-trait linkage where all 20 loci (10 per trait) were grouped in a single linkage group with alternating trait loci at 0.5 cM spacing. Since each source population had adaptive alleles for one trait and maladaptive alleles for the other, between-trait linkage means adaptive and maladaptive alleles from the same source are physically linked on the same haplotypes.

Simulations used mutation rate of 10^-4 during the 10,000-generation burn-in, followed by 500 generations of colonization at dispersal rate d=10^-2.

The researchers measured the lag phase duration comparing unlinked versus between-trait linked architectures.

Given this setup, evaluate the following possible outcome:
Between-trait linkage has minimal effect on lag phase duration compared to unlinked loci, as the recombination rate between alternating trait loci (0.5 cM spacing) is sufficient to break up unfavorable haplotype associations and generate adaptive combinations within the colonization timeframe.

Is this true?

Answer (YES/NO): NO